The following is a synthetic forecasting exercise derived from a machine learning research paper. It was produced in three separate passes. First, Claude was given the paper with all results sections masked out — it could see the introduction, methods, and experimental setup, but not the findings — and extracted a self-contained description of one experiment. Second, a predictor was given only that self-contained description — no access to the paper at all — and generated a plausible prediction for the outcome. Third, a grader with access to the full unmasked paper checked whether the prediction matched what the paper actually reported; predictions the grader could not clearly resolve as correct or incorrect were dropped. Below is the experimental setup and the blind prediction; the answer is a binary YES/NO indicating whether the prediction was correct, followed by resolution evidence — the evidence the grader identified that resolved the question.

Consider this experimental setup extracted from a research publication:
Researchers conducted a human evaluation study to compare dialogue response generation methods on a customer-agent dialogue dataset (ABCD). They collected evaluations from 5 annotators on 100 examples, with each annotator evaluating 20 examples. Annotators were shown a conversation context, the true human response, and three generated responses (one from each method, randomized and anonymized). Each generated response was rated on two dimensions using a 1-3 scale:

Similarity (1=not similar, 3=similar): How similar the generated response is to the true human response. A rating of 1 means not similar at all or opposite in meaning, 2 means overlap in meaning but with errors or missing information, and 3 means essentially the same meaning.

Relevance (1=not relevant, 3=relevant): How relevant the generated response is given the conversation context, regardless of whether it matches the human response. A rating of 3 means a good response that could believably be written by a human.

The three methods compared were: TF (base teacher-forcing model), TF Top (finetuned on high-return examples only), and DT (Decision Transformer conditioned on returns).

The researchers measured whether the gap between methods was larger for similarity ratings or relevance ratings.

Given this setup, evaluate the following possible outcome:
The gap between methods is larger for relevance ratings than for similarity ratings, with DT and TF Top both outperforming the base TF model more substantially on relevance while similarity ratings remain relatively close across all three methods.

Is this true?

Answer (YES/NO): NO